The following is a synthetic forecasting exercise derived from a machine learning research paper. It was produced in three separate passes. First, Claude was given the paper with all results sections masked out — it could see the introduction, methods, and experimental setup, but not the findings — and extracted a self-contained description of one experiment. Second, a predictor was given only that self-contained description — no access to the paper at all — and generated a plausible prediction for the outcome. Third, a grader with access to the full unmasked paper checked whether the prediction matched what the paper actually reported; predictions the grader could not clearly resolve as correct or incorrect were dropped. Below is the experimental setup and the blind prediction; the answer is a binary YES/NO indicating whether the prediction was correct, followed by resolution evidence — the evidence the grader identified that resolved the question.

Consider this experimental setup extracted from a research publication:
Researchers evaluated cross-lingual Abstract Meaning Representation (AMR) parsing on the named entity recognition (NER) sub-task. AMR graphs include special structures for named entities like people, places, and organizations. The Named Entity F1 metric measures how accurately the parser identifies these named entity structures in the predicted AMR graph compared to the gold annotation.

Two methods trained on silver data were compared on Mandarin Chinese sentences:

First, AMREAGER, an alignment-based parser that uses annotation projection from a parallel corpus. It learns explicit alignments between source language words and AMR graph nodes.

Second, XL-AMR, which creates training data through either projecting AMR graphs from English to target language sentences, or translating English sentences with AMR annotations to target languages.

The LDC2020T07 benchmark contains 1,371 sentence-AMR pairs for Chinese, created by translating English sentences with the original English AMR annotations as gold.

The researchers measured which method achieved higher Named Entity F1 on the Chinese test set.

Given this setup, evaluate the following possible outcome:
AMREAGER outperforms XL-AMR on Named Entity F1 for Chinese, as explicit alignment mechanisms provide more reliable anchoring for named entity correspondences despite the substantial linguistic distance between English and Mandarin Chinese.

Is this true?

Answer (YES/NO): YES